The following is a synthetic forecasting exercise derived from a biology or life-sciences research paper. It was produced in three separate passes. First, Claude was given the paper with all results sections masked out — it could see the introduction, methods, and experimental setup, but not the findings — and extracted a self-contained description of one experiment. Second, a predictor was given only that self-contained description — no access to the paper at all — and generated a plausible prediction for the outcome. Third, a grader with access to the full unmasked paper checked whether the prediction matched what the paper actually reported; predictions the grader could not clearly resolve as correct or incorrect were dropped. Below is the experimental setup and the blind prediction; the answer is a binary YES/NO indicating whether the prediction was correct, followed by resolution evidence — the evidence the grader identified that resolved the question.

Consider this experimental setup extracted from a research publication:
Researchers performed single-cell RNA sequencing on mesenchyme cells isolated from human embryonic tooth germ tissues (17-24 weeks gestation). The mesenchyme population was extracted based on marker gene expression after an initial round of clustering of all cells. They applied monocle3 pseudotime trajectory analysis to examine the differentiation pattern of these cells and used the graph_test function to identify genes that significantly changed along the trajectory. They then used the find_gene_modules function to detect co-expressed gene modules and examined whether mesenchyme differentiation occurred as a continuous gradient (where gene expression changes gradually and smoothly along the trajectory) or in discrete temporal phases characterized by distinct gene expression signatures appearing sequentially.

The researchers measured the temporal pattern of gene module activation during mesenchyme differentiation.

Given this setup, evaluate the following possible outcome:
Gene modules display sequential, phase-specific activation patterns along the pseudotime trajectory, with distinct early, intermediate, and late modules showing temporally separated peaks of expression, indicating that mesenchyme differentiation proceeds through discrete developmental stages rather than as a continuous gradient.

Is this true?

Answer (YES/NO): YES